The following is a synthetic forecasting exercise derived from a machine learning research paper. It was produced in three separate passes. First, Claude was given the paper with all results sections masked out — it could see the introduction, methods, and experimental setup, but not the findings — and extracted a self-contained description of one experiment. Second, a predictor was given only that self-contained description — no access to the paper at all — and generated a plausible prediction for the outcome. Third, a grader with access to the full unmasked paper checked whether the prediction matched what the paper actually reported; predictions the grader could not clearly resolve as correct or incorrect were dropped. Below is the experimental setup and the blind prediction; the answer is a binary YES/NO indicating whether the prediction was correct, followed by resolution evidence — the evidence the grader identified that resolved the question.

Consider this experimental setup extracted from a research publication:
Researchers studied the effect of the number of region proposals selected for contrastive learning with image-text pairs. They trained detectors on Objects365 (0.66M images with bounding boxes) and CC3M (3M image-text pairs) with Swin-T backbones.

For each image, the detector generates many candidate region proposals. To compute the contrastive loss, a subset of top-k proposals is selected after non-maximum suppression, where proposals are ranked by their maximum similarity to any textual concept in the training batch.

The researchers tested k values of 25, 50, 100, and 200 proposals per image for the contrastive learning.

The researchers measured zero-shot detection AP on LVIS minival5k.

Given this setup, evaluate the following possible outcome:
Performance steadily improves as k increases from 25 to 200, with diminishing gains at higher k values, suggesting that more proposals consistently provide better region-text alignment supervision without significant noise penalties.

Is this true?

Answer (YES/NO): NO